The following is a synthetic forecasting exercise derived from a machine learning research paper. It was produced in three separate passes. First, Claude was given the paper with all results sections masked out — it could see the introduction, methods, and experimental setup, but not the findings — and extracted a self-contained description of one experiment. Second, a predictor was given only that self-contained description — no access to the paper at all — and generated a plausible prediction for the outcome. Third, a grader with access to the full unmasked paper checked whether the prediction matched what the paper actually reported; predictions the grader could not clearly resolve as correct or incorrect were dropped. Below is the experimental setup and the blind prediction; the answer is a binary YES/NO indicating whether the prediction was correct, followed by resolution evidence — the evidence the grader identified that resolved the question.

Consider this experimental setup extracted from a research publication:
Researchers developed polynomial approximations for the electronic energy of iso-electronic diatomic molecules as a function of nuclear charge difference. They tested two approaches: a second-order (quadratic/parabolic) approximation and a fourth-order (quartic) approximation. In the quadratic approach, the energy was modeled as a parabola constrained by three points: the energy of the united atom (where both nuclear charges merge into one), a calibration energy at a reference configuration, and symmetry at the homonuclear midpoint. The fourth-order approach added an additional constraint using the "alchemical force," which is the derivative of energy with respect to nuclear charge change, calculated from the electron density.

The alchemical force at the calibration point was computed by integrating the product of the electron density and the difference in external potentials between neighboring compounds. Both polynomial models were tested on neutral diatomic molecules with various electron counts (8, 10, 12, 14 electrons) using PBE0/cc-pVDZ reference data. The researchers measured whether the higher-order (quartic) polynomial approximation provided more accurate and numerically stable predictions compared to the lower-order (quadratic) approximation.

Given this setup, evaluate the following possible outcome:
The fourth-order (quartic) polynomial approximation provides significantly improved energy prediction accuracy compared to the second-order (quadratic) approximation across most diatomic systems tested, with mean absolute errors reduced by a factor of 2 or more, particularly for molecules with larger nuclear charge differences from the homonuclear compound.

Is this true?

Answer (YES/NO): NO